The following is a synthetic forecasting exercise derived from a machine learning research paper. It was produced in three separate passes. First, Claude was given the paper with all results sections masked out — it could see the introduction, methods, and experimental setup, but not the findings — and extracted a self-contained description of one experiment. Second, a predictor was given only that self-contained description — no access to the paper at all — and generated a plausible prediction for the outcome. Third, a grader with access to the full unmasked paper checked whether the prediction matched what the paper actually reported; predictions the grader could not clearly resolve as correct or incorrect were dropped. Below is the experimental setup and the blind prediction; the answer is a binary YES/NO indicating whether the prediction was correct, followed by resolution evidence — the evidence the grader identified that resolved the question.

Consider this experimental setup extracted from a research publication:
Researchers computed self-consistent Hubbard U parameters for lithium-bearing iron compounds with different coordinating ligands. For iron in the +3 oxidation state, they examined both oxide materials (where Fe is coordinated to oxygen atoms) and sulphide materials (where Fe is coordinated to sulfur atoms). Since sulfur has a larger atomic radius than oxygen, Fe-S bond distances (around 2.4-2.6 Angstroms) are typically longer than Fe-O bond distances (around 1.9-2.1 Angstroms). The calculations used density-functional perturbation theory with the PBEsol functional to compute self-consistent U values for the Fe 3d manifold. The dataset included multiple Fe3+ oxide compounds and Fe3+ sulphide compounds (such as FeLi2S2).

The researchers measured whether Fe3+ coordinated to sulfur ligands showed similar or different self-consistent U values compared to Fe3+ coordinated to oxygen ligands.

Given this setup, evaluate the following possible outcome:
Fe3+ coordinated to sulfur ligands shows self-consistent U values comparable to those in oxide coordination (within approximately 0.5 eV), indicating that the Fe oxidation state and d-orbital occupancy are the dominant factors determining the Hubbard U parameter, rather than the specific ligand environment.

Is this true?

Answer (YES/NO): NO